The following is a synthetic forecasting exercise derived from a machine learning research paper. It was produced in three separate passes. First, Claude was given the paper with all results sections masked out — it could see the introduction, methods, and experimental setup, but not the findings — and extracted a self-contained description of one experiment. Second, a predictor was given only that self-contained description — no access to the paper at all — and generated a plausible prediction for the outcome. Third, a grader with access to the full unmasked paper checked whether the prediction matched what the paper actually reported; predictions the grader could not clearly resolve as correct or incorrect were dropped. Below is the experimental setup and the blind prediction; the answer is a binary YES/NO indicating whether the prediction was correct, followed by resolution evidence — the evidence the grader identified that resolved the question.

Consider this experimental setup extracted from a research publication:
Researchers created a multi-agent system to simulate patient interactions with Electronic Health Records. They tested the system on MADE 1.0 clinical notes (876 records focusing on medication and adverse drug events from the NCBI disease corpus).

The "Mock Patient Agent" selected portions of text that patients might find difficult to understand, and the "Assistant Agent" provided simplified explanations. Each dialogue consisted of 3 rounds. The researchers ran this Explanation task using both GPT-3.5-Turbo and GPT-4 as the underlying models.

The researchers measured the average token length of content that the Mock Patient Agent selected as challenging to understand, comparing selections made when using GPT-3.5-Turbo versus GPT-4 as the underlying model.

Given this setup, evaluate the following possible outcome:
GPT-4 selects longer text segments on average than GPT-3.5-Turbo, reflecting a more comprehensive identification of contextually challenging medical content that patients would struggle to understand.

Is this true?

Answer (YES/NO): NO